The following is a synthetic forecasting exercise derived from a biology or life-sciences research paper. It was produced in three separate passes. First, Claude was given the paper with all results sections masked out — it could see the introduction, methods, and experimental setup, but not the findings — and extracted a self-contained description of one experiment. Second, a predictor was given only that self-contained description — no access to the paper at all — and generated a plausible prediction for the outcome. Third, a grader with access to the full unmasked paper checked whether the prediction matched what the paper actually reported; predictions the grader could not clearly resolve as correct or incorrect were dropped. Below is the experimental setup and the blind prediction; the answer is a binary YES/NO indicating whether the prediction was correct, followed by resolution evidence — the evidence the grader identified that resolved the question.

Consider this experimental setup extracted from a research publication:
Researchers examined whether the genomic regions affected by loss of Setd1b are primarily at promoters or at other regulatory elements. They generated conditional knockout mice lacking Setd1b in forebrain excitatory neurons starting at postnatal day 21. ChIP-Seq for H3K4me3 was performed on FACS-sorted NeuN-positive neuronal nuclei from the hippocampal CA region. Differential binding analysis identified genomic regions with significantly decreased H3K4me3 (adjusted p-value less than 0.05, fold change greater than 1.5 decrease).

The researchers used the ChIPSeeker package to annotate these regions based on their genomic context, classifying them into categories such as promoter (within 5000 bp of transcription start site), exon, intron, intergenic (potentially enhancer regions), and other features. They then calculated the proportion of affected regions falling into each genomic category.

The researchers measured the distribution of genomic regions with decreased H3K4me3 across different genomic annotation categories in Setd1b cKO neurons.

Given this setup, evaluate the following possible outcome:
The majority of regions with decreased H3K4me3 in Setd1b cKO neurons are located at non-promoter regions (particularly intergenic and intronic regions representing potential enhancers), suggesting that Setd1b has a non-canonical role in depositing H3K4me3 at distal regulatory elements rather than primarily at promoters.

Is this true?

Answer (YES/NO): NO